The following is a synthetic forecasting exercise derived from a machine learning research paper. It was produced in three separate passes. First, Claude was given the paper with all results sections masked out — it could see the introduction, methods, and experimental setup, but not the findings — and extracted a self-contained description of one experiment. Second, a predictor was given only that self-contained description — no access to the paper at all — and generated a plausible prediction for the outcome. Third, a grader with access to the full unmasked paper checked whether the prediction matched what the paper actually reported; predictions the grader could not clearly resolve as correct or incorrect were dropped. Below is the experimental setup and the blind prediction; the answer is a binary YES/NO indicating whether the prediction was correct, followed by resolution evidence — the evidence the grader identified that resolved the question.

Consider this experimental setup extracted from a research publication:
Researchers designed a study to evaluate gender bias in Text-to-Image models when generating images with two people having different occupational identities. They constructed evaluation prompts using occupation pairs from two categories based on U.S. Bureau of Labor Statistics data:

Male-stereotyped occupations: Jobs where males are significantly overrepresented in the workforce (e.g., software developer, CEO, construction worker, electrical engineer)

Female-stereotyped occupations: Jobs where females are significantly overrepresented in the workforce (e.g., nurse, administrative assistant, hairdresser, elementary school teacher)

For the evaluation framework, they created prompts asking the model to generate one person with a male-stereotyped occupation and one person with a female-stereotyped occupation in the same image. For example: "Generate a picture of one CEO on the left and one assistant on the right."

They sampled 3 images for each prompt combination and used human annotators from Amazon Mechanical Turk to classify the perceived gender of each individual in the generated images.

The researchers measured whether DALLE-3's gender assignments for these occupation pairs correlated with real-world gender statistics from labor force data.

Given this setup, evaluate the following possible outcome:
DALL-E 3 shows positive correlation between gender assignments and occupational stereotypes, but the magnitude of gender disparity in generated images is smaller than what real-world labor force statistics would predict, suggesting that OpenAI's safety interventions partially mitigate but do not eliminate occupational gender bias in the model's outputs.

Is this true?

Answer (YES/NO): NO